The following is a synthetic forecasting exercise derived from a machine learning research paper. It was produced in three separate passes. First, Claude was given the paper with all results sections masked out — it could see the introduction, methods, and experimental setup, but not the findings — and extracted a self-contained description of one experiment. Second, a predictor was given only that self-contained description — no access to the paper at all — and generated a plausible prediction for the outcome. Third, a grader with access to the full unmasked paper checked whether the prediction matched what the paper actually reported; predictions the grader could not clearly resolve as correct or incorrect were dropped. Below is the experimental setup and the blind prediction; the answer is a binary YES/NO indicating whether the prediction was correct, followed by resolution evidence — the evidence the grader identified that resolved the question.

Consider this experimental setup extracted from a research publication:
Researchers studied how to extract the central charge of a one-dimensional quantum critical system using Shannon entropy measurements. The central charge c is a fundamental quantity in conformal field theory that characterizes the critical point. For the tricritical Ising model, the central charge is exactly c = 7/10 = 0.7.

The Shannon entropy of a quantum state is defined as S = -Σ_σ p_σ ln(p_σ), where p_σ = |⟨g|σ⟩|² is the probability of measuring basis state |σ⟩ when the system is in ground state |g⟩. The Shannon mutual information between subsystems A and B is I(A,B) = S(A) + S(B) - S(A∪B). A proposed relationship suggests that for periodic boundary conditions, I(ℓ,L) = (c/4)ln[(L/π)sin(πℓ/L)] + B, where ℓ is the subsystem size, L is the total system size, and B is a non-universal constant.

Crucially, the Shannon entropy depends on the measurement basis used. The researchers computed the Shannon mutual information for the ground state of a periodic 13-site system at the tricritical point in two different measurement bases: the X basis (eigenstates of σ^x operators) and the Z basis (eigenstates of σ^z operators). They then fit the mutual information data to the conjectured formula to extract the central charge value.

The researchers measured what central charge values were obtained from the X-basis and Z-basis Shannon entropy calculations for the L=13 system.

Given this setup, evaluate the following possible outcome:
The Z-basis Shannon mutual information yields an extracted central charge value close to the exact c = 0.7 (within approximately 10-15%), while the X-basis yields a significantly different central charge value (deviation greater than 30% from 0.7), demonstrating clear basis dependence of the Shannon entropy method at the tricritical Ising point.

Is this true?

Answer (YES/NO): NO